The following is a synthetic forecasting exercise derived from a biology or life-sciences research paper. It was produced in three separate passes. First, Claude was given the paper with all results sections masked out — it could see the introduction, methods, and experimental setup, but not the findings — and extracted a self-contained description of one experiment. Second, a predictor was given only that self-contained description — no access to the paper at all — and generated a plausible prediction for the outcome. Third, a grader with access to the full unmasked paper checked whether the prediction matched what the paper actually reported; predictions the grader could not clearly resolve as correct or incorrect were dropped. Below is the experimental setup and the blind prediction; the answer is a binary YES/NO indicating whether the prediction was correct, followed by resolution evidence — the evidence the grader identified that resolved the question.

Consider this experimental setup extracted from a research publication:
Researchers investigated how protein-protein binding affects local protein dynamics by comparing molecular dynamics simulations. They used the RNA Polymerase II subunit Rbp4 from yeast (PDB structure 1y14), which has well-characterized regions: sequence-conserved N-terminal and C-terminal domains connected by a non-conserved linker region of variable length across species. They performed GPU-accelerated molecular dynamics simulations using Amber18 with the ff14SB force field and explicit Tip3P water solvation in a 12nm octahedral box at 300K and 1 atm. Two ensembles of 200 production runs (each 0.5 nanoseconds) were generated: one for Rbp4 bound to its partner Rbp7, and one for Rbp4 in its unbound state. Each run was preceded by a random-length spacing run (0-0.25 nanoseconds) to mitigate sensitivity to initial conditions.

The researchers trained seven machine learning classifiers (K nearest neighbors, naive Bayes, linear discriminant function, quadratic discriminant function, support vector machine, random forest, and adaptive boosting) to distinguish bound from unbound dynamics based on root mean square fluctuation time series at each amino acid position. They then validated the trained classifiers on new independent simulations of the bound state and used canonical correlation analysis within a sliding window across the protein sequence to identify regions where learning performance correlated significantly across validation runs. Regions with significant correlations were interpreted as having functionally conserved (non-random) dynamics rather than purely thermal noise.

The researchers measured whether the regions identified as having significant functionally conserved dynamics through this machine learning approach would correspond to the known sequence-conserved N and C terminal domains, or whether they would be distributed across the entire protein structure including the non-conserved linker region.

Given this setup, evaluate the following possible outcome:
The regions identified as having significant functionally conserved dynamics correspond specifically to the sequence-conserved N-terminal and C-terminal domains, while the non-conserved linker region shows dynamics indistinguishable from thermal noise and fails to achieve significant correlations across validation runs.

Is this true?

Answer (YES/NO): YES